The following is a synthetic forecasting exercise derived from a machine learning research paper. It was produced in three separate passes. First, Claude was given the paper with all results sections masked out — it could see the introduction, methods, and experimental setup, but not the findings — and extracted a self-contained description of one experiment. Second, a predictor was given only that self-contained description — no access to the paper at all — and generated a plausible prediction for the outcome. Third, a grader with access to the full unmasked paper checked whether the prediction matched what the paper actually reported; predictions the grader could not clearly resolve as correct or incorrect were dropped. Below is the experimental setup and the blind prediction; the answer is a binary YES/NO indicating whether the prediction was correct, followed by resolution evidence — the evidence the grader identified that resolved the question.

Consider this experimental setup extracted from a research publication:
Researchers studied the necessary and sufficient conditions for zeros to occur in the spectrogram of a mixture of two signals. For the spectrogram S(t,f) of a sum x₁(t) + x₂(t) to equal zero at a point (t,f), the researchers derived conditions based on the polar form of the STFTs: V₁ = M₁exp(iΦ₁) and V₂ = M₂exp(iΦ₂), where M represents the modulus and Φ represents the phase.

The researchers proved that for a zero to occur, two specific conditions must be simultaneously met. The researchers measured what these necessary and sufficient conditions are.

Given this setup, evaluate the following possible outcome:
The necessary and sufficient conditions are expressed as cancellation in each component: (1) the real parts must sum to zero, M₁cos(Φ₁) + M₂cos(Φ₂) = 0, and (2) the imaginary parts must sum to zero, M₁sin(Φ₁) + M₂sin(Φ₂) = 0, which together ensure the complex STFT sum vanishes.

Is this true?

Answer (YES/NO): NO